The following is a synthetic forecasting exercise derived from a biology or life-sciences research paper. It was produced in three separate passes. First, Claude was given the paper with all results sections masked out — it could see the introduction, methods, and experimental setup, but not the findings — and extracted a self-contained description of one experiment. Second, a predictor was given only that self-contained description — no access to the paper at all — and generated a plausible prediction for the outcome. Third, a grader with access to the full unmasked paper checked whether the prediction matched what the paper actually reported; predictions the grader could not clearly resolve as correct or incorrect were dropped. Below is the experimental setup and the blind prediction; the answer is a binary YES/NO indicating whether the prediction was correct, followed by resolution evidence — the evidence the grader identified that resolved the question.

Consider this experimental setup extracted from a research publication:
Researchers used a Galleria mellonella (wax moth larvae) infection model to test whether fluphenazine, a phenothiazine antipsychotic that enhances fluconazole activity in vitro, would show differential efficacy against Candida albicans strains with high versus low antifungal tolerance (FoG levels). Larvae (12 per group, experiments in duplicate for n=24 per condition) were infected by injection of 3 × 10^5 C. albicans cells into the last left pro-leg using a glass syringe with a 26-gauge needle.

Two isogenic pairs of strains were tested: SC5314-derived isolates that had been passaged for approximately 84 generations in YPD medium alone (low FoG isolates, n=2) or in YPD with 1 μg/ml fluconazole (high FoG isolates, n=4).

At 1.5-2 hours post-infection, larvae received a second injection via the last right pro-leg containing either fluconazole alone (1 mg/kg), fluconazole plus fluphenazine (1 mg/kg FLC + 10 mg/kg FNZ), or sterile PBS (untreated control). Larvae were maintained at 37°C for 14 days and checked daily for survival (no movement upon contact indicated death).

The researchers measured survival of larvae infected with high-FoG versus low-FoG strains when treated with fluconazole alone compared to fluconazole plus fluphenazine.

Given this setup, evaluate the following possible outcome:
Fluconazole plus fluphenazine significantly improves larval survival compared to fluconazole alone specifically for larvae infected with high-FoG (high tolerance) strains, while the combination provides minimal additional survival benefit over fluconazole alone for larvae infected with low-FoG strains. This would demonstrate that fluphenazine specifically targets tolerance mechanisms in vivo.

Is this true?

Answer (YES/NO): YES